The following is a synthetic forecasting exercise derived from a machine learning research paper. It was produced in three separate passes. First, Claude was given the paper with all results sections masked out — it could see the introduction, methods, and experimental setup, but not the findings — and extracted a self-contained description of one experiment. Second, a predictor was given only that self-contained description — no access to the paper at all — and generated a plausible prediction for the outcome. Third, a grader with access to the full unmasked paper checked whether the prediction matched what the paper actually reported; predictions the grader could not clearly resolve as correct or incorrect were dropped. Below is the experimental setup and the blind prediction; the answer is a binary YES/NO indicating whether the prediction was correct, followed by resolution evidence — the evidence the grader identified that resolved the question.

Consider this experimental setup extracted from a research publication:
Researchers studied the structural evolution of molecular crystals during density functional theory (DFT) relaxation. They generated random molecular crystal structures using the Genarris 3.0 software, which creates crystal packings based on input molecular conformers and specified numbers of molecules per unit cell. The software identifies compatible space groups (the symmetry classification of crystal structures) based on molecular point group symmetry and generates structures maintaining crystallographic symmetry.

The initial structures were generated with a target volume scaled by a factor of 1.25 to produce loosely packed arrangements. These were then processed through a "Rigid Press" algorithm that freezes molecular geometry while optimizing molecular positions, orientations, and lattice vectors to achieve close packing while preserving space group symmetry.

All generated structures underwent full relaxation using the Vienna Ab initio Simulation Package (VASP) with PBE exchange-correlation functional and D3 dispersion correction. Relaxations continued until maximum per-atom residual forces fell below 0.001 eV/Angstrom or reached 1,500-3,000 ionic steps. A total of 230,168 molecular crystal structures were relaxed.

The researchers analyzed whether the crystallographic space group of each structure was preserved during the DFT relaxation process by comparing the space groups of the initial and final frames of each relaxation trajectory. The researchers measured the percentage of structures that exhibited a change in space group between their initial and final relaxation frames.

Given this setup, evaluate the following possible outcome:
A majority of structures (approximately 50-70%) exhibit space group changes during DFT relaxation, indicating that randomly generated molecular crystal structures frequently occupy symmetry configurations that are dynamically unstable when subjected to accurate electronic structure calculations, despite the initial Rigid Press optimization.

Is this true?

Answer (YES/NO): NO